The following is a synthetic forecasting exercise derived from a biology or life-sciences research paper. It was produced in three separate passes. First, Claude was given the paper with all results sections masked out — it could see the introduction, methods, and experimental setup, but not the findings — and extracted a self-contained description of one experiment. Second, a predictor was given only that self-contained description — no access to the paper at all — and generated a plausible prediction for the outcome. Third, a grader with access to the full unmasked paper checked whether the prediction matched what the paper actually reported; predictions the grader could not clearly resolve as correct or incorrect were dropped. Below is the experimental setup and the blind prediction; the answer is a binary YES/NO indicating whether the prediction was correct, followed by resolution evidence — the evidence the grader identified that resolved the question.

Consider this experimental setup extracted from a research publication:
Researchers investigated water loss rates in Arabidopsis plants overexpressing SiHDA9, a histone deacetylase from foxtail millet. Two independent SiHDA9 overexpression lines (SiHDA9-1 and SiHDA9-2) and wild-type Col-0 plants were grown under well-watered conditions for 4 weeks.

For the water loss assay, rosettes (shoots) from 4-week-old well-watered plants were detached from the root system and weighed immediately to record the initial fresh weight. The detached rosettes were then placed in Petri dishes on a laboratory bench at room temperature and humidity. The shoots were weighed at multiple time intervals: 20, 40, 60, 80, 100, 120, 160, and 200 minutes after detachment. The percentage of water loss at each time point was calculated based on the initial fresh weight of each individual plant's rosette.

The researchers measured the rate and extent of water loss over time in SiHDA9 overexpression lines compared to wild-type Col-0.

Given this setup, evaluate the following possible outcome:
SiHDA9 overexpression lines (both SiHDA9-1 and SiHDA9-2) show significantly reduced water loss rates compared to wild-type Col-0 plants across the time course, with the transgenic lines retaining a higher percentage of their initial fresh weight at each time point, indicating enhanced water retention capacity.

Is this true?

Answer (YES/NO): NO